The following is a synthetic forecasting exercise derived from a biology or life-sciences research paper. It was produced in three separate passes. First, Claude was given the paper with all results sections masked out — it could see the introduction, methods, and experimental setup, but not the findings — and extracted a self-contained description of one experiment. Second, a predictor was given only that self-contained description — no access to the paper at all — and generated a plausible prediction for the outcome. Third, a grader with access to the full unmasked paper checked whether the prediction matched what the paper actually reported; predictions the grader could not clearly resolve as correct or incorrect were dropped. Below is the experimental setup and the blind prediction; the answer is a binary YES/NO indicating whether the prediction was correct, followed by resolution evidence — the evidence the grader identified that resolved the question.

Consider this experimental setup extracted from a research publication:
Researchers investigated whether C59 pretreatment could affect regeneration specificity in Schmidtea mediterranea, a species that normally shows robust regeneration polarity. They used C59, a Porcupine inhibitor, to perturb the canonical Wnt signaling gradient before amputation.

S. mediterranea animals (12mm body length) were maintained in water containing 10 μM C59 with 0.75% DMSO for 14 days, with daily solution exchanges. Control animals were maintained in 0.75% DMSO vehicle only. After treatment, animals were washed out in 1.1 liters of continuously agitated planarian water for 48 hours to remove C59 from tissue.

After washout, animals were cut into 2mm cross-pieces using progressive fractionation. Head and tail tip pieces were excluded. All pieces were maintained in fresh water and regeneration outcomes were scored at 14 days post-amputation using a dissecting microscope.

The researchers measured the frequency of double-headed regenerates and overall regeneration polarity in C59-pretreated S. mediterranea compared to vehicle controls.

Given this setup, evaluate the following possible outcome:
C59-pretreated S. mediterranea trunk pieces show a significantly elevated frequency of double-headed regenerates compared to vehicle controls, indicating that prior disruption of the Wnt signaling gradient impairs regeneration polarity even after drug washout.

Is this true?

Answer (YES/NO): NO